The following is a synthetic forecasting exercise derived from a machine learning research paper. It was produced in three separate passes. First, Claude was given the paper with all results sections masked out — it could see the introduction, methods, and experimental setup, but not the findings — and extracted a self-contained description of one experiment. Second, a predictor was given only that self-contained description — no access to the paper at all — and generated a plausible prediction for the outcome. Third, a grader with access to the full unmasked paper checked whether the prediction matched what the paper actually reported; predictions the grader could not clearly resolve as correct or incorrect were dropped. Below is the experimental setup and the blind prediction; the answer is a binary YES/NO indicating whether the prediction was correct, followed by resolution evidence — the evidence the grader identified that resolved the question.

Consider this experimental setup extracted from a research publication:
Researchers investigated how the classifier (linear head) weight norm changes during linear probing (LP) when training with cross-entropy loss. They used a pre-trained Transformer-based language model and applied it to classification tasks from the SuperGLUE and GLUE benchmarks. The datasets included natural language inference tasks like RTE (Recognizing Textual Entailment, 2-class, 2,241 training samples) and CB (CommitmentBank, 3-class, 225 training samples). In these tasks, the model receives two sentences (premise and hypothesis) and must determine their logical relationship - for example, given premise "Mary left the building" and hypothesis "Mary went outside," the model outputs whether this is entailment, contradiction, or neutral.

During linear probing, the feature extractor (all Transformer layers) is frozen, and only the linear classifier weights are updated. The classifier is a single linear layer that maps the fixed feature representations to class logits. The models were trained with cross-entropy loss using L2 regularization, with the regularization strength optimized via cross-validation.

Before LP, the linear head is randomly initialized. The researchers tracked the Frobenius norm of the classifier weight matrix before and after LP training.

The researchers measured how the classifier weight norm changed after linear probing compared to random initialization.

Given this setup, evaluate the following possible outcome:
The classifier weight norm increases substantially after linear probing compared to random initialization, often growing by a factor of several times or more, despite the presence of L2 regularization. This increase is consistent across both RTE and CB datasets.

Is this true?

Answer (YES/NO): YES